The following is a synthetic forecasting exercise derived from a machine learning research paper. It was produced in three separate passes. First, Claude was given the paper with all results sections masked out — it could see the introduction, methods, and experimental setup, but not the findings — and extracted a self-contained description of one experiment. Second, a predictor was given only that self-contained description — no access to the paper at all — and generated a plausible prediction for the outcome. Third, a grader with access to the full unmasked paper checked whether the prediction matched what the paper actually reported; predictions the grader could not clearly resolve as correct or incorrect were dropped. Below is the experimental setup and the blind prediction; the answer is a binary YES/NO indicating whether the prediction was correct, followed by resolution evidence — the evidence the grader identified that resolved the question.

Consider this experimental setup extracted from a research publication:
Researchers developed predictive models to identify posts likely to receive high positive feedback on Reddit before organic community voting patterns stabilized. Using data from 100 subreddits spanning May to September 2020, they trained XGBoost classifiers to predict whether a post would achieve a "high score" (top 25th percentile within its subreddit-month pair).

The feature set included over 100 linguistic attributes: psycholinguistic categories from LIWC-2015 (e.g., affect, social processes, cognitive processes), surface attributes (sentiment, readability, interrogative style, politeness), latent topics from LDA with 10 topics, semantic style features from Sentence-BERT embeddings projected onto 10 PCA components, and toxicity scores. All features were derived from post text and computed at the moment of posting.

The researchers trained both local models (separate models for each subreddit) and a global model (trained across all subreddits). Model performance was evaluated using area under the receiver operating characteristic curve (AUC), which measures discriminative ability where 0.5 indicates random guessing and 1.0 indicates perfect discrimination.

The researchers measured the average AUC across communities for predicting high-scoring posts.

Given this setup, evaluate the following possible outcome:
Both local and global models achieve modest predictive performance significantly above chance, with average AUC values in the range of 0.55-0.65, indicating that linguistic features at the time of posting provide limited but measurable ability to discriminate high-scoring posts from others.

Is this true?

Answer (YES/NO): NO